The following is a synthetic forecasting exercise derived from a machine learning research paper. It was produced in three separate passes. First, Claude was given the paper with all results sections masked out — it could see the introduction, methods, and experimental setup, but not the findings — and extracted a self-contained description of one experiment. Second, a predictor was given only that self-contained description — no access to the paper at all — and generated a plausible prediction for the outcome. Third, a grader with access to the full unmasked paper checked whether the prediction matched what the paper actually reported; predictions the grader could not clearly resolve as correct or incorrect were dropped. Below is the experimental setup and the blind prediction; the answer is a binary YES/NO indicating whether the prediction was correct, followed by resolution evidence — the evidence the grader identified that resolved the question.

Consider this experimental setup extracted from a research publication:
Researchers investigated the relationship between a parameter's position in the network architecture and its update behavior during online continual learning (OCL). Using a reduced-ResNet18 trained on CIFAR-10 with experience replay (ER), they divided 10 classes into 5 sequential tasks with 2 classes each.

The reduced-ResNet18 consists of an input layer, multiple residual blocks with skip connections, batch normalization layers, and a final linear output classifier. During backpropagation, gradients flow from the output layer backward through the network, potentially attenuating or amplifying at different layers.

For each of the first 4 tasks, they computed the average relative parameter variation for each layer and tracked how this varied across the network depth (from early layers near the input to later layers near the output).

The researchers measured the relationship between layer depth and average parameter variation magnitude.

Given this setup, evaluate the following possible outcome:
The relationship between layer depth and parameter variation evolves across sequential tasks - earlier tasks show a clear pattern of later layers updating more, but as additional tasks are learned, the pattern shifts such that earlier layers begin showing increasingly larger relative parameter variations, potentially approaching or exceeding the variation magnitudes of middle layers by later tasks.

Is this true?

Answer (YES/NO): NO